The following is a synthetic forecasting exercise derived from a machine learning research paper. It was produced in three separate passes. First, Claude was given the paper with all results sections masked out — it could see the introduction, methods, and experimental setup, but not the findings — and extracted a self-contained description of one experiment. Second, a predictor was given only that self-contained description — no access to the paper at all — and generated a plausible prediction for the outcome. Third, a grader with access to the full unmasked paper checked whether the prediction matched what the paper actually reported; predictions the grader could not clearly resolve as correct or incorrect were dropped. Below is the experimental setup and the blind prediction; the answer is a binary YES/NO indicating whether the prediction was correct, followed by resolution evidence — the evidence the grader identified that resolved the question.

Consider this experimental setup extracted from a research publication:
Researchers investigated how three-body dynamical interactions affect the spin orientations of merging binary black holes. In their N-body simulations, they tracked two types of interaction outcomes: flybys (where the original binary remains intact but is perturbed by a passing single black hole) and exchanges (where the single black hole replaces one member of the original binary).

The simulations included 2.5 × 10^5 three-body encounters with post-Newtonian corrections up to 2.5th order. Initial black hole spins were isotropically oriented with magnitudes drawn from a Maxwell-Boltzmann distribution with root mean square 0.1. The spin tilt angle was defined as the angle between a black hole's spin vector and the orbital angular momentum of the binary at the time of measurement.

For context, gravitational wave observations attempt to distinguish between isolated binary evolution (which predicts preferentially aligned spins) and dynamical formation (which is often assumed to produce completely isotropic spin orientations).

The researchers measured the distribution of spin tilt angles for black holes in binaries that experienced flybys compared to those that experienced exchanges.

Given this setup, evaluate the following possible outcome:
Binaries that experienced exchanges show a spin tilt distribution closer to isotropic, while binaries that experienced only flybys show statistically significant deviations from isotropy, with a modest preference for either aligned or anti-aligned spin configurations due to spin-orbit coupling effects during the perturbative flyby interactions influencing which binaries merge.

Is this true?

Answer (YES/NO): YES